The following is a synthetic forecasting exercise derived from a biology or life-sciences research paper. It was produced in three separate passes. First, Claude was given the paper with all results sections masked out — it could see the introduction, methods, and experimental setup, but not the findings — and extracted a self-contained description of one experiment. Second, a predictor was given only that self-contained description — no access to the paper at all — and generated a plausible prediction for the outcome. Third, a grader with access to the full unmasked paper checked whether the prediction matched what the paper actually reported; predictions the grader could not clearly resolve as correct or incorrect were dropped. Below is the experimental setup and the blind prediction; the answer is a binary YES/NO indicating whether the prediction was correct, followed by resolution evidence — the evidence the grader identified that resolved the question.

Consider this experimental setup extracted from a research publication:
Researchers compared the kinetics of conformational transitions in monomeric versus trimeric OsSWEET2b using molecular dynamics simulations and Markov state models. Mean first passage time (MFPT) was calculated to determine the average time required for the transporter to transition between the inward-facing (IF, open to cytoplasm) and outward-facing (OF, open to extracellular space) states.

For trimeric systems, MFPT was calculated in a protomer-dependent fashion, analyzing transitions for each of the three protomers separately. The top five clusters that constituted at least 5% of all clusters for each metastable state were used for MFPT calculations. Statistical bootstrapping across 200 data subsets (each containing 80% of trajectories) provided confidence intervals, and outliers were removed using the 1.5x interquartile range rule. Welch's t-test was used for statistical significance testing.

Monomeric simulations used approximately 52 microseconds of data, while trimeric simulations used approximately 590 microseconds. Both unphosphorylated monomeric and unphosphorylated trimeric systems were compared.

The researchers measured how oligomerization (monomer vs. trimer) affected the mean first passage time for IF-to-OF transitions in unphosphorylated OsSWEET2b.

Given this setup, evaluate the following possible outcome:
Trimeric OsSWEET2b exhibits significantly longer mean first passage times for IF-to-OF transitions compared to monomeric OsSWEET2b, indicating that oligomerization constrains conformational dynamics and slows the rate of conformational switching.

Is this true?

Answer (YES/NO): YES